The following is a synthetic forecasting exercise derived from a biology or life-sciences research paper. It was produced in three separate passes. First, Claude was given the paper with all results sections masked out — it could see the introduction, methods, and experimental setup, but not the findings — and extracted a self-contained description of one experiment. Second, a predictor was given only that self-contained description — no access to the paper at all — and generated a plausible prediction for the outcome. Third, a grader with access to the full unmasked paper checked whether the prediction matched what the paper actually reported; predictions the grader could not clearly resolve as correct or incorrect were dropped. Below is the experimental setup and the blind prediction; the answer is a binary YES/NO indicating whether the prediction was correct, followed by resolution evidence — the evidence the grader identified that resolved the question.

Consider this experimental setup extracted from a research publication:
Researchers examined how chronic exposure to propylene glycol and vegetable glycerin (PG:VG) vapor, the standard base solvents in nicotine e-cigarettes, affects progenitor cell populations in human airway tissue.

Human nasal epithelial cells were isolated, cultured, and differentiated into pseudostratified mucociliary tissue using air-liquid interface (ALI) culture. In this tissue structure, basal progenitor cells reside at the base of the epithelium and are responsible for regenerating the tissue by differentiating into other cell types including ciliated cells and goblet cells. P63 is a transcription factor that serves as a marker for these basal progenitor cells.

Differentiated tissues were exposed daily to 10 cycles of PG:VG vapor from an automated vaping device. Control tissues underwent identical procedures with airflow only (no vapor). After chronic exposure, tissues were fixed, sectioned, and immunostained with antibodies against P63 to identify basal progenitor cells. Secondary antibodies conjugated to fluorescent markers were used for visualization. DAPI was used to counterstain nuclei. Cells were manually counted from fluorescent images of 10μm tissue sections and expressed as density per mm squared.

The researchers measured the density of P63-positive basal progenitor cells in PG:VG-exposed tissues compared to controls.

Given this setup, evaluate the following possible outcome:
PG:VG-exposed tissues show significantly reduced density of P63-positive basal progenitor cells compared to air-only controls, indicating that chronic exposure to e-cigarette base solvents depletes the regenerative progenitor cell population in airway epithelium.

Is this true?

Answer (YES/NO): YES